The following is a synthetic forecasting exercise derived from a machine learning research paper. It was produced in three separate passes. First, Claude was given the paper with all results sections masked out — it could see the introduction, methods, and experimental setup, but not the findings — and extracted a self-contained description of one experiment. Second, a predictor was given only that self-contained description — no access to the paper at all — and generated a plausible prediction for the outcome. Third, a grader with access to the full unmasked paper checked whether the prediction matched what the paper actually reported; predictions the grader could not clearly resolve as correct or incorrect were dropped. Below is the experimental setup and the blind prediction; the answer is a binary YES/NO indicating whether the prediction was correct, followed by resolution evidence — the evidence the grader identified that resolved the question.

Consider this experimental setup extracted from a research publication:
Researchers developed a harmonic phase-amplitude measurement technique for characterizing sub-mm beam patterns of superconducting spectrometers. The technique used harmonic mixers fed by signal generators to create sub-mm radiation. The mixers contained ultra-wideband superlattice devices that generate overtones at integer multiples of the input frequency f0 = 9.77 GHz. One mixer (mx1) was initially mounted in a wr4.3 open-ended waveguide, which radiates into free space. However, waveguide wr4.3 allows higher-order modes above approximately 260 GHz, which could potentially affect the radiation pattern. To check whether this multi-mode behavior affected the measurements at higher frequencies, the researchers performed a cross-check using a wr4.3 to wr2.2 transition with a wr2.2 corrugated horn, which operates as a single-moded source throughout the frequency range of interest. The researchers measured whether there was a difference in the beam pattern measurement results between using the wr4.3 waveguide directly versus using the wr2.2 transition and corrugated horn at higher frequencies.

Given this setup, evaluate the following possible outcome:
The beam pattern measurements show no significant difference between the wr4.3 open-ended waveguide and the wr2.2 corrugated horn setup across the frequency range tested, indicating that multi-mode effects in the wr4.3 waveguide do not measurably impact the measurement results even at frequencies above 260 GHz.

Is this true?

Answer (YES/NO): YES